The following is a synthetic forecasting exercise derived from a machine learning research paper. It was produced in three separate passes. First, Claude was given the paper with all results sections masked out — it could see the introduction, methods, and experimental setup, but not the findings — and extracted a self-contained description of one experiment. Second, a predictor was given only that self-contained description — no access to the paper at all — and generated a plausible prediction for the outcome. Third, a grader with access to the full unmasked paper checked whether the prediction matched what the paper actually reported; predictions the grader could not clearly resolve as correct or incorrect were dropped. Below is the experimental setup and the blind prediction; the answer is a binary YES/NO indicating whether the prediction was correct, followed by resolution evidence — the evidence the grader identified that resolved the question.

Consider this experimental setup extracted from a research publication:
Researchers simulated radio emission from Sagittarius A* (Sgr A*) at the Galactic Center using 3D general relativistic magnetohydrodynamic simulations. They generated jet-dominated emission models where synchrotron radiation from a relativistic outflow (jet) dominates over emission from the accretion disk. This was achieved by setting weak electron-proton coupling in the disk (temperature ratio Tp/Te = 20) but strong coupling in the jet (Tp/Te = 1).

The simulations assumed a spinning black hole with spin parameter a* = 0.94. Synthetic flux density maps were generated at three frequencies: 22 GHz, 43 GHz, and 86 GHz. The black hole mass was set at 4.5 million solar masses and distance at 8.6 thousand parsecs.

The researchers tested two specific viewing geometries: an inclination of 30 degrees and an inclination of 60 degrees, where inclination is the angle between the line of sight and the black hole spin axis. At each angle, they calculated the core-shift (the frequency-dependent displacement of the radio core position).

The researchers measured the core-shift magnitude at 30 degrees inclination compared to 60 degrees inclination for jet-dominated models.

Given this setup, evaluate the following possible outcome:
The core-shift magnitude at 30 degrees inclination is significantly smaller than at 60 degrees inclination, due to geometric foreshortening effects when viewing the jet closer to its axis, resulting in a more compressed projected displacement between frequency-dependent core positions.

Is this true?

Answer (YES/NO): NO